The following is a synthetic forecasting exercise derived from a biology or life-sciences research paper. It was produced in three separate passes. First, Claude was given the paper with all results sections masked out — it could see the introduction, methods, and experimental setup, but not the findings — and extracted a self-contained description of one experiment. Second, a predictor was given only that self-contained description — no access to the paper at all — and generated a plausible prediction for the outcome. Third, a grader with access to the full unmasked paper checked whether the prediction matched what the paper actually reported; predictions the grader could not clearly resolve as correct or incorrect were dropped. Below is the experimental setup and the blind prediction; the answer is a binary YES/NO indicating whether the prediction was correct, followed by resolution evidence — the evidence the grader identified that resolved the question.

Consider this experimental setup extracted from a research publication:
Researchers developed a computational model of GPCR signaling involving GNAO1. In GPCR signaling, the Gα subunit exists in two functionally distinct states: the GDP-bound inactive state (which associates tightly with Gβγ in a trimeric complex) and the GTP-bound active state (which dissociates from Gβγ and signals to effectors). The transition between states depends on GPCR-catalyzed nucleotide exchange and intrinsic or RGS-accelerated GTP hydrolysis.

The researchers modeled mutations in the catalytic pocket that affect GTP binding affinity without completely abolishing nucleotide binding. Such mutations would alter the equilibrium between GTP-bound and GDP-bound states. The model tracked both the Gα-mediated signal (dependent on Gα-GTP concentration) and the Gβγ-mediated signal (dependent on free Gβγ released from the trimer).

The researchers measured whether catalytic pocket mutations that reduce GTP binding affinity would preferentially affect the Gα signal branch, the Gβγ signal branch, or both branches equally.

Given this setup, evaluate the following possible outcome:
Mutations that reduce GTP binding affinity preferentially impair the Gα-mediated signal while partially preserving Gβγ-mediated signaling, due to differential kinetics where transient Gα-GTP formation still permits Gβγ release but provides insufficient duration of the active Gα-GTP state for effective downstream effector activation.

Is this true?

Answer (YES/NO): NO